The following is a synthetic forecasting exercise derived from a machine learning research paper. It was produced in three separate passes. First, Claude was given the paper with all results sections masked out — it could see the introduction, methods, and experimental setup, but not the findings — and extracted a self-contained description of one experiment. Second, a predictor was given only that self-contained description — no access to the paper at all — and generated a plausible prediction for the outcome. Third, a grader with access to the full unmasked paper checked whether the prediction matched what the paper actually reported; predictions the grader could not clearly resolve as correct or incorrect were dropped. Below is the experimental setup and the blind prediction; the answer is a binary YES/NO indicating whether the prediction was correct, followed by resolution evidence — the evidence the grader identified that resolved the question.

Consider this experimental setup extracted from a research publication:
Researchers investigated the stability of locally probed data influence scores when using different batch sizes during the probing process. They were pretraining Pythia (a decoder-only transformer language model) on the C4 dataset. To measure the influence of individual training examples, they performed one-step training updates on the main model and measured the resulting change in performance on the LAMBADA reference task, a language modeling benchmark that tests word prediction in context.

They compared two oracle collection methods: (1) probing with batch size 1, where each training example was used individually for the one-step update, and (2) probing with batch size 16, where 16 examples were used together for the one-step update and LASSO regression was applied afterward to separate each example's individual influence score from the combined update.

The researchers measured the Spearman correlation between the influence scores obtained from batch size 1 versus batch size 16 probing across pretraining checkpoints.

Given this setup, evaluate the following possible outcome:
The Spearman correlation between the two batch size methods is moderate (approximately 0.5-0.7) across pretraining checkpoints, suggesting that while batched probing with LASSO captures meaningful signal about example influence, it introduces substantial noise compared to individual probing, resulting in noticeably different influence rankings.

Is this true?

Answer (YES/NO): NO